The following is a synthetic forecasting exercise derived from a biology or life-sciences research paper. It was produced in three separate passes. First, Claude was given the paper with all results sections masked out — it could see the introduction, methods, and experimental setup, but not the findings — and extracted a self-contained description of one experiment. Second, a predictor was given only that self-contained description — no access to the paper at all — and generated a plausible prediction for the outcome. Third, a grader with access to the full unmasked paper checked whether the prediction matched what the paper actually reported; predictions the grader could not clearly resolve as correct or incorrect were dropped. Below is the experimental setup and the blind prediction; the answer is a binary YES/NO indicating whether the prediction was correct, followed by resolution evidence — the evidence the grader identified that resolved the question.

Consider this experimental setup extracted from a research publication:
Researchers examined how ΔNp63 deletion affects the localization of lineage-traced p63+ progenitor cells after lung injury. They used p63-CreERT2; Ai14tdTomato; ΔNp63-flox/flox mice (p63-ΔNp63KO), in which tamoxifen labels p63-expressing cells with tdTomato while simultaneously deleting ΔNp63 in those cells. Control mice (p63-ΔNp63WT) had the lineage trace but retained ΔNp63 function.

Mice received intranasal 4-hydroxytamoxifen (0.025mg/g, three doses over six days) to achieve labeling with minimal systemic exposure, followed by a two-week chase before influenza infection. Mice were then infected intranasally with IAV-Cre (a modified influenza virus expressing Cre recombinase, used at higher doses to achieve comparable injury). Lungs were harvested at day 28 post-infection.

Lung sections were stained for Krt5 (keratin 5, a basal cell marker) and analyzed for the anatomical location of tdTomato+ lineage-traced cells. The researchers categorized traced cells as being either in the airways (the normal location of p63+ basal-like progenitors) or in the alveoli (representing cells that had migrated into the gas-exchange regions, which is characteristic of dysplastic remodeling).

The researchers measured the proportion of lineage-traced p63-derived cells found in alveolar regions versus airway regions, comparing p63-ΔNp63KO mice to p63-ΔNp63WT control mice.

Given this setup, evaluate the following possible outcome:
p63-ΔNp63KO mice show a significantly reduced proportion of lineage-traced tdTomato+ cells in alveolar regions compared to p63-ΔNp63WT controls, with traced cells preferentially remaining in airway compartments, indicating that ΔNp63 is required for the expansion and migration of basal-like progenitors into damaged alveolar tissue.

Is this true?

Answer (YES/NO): YES